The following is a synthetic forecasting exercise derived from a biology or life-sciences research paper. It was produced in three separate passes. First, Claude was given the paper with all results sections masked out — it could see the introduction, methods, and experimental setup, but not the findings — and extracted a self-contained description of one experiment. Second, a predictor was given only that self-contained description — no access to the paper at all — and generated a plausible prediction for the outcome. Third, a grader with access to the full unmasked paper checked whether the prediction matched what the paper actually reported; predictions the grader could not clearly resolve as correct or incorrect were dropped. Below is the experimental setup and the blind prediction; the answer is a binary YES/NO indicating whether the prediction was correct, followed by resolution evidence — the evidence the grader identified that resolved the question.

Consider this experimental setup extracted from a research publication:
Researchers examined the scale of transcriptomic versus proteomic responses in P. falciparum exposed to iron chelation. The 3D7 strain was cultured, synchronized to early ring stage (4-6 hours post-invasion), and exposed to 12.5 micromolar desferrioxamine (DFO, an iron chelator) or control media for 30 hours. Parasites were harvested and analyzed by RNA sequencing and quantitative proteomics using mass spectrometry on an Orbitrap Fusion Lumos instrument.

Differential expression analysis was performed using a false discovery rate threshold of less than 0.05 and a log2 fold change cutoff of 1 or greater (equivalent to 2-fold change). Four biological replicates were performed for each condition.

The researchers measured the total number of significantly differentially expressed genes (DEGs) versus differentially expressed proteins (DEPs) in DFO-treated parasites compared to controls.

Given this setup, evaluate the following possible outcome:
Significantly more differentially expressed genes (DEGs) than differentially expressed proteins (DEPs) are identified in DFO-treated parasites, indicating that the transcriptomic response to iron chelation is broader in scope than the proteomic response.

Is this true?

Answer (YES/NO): YES